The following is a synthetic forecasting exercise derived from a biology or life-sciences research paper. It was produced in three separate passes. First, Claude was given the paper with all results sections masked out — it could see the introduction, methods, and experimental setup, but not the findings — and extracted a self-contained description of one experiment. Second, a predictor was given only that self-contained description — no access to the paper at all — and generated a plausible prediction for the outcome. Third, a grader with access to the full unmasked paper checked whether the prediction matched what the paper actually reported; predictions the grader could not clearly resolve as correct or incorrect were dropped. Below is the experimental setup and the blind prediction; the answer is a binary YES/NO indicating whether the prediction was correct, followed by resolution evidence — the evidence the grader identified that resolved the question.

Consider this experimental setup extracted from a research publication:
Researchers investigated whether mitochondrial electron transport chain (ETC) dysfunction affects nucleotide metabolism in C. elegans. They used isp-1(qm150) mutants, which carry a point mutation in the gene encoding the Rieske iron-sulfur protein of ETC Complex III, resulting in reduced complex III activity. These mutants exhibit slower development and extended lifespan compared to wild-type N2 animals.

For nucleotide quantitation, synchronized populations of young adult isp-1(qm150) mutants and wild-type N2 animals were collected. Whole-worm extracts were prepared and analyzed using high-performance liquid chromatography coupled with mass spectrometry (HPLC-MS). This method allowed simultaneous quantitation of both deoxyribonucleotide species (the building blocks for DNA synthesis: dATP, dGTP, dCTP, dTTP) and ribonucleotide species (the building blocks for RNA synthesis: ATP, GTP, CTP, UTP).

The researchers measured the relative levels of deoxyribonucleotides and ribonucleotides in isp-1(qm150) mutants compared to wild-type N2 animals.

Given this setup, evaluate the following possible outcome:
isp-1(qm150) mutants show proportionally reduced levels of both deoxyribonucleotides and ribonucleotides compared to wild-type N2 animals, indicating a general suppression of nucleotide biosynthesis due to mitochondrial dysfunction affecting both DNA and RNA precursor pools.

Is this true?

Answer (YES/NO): NO